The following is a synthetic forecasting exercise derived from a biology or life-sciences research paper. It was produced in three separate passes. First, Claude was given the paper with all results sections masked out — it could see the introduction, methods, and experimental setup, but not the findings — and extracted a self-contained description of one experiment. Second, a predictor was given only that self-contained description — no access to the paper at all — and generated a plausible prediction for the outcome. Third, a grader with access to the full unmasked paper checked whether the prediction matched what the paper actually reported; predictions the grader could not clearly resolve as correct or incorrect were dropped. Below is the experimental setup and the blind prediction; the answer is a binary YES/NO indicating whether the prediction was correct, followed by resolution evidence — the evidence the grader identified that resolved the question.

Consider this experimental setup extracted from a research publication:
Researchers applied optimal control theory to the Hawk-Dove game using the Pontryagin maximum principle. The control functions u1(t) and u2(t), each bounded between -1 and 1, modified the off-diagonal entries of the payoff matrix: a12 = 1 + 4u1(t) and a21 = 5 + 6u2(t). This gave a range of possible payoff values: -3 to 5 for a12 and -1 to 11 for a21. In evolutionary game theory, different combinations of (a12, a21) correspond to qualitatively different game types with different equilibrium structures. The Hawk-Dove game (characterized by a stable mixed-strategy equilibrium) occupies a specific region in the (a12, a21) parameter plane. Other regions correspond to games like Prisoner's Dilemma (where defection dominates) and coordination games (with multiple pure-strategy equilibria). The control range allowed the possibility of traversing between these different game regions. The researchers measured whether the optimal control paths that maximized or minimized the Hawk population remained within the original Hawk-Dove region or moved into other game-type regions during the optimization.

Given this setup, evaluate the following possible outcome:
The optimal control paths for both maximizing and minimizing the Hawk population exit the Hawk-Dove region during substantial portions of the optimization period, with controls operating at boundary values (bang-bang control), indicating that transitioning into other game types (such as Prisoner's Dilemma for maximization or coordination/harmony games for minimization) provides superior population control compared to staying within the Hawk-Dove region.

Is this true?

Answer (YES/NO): YES